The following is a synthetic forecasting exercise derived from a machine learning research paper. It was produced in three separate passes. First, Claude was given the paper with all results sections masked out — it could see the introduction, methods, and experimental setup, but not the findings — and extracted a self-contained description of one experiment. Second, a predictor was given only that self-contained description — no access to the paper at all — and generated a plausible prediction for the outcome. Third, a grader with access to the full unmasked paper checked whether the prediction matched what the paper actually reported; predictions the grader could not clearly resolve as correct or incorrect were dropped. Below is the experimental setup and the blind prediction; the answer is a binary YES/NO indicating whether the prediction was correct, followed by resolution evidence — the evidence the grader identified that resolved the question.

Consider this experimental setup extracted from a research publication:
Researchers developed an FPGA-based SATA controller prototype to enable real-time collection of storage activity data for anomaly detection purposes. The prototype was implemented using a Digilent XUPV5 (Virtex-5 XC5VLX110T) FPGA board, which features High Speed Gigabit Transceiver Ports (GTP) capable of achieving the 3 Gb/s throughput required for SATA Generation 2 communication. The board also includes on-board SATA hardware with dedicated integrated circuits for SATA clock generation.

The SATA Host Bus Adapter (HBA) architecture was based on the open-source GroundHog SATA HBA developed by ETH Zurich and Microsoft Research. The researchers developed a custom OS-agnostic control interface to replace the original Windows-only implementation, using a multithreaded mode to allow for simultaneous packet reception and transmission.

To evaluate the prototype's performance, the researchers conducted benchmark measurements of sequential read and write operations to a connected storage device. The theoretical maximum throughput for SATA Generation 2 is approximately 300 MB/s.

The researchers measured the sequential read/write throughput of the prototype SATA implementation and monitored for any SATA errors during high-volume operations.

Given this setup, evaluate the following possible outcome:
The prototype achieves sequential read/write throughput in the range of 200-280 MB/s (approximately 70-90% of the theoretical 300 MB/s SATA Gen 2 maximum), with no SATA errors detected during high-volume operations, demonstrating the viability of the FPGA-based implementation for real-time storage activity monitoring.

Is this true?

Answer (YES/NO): YES